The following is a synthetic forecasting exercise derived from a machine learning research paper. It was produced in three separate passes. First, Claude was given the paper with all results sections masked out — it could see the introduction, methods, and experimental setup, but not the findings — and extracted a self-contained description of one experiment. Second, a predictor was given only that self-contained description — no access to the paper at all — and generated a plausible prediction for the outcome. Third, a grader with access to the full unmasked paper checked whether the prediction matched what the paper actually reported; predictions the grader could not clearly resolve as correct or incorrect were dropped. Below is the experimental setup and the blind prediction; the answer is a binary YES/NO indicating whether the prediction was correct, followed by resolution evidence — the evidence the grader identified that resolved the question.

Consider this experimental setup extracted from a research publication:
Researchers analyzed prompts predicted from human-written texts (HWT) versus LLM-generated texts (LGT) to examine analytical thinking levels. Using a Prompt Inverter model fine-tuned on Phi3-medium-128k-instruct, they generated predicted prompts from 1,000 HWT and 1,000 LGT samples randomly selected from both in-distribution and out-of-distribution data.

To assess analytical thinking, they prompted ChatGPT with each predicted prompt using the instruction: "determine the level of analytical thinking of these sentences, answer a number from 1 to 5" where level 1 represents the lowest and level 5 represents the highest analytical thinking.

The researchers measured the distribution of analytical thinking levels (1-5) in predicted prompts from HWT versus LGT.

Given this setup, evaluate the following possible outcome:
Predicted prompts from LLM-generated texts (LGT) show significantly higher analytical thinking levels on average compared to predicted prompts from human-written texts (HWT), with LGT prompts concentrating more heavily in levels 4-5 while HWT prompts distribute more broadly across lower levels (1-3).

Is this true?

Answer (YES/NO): YES